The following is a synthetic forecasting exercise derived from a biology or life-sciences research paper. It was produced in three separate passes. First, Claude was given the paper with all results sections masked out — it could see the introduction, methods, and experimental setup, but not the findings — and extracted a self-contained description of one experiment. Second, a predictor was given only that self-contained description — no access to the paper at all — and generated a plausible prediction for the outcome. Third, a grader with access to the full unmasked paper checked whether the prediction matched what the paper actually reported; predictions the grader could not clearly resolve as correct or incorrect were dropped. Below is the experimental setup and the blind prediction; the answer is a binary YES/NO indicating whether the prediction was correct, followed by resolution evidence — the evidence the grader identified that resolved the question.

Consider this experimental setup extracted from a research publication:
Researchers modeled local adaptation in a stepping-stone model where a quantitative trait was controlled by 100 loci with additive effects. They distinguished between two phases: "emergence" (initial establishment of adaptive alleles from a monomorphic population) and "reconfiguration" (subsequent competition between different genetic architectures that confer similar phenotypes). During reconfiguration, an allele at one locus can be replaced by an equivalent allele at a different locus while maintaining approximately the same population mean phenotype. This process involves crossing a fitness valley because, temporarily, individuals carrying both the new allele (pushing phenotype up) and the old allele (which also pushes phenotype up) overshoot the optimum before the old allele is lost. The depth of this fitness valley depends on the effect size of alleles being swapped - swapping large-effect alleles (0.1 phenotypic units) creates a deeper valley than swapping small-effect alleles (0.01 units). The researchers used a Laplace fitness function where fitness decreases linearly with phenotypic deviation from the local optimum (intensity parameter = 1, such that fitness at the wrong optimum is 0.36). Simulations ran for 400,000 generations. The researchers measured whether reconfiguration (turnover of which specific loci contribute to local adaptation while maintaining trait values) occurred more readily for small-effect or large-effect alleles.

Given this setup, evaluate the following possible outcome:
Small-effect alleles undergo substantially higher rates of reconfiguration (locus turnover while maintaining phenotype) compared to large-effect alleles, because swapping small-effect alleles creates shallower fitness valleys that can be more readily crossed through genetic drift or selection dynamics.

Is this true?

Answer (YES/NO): YES